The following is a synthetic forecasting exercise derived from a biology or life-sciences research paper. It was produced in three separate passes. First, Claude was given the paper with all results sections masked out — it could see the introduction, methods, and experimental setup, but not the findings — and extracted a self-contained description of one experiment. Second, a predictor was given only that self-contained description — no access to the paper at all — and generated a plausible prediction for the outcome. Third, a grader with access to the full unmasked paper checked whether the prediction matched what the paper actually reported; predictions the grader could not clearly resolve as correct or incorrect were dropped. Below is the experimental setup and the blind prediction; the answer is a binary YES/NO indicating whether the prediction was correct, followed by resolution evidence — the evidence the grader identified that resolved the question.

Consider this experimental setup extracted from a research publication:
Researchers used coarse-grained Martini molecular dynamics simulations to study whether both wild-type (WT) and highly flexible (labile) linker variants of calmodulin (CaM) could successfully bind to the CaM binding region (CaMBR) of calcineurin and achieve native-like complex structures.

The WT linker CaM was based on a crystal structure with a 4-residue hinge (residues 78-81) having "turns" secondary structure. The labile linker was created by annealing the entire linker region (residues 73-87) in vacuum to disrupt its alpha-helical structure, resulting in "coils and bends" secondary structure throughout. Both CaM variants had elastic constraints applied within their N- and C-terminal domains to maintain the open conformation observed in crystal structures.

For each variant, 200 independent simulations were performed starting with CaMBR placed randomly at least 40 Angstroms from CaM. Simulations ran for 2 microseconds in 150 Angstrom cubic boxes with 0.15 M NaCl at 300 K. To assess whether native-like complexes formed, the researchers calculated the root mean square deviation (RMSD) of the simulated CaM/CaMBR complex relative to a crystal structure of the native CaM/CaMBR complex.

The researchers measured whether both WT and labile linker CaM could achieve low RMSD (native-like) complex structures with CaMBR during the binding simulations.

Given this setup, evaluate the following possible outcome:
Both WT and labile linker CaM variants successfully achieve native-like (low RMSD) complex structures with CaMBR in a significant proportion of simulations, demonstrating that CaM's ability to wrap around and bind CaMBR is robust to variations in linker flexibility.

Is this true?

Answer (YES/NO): NO